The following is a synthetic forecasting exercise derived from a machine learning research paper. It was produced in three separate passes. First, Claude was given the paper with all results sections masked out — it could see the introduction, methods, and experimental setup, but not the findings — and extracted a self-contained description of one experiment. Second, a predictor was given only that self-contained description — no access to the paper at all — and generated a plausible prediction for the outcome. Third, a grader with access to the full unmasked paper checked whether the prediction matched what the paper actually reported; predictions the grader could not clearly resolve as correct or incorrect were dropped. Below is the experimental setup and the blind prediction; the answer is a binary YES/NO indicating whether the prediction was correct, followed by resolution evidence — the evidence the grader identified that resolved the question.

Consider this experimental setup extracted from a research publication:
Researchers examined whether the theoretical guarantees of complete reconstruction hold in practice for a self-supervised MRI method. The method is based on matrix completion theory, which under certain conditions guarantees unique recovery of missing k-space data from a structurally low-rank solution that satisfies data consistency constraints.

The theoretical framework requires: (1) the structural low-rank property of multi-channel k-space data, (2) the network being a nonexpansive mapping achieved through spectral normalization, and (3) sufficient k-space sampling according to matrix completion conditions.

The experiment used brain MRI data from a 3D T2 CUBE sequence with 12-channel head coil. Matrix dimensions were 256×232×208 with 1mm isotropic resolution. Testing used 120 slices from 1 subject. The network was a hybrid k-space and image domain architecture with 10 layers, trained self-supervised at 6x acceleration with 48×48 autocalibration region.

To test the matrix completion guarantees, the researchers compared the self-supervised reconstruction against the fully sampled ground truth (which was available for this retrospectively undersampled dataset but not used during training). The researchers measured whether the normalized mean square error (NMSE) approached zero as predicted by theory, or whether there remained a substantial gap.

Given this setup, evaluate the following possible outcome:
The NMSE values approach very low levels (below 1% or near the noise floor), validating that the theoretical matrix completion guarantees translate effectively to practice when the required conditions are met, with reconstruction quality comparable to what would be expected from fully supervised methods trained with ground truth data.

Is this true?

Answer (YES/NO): YES